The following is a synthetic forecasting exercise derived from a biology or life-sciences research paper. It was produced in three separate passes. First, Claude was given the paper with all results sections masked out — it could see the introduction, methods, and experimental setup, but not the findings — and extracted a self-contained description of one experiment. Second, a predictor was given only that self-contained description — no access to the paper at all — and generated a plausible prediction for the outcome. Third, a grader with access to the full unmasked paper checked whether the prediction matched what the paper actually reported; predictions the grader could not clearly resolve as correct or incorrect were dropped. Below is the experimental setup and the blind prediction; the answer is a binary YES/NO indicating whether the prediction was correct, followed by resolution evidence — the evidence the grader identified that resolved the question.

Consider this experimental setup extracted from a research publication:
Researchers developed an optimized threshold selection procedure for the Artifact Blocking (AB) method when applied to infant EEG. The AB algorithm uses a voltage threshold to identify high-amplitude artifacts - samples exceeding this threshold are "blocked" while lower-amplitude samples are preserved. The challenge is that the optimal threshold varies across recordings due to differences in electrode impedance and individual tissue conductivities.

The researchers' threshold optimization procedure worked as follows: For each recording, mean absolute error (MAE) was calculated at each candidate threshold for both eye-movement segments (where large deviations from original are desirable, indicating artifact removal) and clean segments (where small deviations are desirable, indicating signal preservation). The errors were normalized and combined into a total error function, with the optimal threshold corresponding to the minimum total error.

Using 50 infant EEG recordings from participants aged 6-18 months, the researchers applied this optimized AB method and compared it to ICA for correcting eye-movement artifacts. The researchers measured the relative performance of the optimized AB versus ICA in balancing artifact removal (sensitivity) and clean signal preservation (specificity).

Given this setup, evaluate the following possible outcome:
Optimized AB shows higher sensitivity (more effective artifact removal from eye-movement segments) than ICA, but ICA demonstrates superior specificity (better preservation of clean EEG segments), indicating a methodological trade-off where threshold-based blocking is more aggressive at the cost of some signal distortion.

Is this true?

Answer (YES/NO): NO